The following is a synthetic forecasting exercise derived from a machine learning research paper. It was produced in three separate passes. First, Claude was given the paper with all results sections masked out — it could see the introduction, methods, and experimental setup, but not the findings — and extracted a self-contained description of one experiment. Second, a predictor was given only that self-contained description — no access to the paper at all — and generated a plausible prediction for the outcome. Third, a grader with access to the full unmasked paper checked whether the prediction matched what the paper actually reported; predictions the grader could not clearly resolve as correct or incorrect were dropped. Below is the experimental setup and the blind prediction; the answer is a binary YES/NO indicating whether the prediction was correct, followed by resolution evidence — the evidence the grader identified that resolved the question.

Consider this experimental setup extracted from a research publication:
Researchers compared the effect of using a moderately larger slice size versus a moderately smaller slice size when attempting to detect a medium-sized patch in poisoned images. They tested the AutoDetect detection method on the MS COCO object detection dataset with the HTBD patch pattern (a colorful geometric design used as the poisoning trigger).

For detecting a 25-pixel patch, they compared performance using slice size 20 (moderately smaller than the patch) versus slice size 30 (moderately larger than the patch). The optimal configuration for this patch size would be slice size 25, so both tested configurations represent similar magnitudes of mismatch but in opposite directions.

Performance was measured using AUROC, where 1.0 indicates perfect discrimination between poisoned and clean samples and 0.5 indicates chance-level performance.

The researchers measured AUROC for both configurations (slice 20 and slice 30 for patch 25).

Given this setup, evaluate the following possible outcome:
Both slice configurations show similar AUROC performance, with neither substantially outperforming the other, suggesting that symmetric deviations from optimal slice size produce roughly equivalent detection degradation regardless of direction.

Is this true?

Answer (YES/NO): NO